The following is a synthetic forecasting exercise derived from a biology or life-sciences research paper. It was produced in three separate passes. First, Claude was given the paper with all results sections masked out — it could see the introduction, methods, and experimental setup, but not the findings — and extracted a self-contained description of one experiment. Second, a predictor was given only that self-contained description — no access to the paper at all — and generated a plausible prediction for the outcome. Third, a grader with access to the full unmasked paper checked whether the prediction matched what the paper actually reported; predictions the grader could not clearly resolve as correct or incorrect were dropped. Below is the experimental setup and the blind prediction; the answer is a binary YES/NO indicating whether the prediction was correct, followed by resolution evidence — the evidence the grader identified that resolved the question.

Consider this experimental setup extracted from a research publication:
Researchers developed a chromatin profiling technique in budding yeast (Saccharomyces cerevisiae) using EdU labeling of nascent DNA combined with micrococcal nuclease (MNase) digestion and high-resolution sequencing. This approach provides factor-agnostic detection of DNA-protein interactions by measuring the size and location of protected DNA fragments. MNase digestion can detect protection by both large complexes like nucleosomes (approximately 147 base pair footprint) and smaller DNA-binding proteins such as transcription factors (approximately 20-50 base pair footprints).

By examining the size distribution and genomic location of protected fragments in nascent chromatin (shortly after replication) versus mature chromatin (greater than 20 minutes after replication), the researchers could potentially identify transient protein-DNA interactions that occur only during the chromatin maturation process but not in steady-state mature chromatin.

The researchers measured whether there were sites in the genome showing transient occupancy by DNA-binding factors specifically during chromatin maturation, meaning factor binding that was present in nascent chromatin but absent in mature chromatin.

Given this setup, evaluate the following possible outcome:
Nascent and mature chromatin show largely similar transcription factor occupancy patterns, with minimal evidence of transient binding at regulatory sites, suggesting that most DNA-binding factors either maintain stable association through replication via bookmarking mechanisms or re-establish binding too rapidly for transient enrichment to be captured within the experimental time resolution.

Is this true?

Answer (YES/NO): NO